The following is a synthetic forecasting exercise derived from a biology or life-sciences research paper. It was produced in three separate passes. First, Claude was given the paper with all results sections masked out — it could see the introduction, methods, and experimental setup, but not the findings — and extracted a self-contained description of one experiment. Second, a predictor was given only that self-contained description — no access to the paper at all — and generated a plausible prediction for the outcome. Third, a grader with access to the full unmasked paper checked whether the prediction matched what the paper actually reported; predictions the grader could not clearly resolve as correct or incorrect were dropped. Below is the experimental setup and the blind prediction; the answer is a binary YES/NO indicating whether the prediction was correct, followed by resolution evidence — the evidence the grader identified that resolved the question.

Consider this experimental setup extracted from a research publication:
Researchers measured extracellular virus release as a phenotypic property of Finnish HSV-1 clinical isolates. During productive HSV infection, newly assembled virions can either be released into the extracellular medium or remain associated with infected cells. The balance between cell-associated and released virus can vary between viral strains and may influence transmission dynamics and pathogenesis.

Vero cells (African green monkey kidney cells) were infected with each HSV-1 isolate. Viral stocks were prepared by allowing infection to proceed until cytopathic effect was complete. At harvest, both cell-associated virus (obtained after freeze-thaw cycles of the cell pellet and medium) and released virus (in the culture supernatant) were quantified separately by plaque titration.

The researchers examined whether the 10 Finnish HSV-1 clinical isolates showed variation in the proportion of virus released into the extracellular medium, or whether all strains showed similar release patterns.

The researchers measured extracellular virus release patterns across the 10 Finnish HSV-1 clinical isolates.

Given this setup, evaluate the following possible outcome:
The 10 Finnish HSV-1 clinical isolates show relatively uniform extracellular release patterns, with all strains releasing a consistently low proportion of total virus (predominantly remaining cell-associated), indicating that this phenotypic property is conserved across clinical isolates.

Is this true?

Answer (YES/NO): YES